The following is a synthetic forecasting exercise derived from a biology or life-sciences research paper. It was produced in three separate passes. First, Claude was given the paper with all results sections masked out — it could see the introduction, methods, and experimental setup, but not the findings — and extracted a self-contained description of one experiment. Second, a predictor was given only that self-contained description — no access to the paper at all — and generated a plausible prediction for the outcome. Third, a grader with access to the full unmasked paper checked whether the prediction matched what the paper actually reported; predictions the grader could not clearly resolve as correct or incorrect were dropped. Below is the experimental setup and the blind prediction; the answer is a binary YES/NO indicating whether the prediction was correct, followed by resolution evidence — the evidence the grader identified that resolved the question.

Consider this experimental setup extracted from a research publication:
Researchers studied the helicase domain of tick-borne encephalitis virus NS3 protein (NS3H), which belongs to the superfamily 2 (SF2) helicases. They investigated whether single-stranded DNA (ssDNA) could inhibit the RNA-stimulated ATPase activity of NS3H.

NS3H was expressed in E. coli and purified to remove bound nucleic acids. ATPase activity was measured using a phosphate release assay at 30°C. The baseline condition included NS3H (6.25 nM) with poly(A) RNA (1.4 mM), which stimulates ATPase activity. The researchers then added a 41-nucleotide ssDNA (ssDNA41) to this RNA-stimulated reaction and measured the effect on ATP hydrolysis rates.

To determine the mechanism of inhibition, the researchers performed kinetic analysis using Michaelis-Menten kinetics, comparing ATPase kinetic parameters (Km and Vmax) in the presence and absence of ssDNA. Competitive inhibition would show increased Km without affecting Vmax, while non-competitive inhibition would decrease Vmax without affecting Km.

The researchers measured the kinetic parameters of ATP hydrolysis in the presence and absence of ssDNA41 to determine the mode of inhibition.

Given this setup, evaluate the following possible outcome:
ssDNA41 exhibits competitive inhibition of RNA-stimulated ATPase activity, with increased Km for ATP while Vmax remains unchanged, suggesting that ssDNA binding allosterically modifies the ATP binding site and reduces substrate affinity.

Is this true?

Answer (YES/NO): NO